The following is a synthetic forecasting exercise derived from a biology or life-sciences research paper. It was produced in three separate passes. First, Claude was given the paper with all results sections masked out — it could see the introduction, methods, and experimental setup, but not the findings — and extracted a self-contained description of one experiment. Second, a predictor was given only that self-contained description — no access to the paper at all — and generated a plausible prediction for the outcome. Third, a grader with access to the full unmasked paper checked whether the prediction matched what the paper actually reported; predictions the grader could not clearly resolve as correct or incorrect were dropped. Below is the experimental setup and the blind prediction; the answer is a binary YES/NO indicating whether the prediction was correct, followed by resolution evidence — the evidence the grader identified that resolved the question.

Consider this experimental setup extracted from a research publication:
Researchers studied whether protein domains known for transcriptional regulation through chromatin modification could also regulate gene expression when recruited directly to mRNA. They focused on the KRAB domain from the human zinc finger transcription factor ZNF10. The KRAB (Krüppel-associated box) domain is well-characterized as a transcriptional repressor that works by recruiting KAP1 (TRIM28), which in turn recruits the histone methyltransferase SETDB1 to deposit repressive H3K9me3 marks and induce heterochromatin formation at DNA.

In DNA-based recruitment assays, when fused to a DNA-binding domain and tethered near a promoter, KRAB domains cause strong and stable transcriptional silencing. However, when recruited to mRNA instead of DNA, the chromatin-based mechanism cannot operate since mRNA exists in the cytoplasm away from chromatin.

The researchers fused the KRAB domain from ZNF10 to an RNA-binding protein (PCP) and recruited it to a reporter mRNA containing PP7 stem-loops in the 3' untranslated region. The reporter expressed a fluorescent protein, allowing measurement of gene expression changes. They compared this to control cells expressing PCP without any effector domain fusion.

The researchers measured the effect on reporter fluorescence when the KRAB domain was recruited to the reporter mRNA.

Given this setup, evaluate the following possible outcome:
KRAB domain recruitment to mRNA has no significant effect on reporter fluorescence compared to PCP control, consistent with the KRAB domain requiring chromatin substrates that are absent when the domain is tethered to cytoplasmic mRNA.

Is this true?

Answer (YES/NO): NO